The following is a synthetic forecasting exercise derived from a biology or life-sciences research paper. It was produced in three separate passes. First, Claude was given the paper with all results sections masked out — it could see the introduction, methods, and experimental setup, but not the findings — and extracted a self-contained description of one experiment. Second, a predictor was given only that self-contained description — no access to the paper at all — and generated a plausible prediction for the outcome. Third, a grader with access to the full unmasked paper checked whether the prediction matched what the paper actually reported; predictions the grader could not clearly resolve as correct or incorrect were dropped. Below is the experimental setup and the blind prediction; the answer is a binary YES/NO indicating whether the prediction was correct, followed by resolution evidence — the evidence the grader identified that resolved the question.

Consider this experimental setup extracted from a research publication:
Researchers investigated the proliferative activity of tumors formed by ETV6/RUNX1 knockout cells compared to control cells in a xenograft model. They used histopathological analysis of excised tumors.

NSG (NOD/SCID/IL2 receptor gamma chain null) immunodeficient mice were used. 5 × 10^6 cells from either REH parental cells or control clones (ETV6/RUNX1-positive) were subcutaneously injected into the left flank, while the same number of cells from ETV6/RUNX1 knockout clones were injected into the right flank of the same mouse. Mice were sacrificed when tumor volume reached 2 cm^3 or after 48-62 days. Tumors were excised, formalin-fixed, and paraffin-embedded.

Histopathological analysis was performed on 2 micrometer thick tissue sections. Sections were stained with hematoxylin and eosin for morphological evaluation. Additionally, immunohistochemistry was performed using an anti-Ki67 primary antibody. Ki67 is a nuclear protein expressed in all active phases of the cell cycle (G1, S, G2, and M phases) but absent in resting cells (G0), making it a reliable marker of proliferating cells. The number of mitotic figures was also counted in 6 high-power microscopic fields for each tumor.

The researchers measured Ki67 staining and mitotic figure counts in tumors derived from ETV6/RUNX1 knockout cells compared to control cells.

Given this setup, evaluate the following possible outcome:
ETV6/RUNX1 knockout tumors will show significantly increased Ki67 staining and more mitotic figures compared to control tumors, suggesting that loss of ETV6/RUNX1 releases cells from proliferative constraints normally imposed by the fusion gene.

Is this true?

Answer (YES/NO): NO